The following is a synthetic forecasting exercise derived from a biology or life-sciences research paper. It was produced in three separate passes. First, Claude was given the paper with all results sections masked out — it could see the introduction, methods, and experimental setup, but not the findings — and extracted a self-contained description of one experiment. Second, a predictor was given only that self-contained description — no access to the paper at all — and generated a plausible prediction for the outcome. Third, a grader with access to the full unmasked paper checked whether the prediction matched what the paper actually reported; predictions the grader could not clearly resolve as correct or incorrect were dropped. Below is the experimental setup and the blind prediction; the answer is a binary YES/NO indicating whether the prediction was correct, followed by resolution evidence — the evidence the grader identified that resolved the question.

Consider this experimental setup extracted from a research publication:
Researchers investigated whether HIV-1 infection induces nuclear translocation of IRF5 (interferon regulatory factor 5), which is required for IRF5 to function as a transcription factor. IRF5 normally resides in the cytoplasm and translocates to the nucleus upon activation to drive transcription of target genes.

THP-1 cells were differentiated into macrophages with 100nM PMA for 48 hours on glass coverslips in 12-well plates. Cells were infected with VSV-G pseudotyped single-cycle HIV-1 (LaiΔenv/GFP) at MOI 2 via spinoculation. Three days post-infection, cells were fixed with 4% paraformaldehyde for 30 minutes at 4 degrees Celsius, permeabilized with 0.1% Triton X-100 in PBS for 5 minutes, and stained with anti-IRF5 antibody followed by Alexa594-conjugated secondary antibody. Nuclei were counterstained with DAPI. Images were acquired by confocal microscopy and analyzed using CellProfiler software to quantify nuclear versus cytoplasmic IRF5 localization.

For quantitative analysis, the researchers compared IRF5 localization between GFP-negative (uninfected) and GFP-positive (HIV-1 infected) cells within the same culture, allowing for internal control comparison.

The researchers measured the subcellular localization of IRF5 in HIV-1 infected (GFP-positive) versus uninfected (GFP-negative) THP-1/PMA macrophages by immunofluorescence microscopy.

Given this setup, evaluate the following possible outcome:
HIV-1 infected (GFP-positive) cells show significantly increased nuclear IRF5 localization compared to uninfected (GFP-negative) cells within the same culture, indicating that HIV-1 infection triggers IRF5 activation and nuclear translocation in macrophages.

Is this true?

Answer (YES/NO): YES